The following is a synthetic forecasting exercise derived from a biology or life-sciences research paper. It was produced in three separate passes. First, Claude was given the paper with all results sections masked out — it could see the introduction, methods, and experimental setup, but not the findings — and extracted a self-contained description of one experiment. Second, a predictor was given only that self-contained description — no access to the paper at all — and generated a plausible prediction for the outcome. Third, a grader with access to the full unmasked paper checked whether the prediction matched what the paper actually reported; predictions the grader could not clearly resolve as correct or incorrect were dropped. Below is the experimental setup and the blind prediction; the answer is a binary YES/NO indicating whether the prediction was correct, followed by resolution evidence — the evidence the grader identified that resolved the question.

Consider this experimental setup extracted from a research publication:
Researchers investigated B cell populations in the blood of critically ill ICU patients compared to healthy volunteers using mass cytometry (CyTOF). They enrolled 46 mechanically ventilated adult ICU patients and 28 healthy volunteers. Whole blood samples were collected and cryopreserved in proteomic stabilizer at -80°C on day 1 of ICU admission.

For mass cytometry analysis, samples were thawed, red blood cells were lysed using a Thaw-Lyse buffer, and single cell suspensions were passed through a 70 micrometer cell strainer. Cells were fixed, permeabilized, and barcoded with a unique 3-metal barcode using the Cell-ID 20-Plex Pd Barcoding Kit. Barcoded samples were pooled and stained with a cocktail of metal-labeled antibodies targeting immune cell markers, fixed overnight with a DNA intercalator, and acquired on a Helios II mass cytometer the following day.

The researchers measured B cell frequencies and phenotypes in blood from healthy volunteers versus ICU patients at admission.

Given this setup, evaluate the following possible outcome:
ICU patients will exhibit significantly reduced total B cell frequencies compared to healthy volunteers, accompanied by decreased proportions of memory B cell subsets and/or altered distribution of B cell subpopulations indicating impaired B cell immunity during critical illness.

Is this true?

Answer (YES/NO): YES